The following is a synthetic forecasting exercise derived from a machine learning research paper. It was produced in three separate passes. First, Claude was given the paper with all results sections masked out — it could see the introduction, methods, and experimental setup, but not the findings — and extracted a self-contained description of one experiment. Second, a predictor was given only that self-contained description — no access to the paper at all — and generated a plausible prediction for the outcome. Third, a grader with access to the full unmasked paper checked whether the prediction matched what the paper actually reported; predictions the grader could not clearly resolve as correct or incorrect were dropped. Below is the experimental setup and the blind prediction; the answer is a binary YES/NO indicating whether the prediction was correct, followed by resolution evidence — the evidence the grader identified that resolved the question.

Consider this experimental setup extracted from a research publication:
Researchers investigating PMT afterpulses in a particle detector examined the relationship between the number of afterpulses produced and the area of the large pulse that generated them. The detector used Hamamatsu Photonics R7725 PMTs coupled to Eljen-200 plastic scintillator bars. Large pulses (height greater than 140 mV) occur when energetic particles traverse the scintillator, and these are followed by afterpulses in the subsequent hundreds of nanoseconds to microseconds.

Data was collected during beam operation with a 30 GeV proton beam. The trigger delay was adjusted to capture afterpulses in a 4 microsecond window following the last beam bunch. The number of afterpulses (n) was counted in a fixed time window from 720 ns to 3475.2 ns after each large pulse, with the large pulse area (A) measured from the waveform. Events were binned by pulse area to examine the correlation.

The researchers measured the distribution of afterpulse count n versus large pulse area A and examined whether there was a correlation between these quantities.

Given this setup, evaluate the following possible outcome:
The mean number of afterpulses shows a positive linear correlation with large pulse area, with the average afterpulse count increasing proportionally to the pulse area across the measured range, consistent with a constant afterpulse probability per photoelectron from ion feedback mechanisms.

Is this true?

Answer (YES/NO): NO